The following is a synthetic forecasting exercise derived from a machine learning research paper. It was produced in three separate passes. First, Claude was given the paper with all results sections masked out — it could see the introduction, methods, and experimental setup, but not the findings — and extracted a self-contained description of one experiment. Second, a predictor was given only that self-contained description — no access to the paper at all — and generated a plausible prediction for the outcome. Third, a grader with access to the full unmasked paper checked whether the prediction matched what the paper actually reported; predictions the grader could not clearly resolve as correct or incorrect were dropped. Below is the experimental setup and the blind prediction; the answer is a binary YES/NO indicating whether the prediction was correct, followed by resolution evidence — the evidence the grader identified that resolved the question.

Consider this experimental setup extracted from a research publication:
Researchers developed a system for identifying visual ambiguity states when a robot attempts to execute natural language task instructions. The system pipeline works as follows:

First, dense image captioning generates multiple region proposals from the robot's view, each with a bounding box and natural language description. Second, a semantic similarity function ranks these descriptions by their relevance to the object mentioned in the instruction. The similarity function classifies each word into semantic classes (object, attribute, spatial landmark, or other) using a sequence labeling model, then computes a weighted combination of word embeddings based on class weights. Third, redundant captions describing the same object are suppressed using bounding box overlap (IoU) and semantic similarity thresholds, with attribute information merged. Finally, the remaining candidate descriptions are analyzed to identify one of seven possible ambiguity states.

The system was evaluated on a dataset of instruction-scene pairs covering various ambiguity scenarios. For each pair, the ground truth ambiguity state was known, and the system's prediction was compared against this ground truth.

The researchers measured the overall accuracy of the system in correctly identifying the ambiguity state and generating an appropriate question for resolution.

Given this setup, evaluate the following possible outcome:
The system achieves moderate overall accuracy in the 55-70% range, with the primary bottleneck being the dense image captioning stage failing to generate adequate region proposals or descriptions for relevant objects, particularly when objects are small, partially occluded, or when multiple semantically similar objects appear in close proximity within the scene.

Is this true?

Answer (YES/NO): NO